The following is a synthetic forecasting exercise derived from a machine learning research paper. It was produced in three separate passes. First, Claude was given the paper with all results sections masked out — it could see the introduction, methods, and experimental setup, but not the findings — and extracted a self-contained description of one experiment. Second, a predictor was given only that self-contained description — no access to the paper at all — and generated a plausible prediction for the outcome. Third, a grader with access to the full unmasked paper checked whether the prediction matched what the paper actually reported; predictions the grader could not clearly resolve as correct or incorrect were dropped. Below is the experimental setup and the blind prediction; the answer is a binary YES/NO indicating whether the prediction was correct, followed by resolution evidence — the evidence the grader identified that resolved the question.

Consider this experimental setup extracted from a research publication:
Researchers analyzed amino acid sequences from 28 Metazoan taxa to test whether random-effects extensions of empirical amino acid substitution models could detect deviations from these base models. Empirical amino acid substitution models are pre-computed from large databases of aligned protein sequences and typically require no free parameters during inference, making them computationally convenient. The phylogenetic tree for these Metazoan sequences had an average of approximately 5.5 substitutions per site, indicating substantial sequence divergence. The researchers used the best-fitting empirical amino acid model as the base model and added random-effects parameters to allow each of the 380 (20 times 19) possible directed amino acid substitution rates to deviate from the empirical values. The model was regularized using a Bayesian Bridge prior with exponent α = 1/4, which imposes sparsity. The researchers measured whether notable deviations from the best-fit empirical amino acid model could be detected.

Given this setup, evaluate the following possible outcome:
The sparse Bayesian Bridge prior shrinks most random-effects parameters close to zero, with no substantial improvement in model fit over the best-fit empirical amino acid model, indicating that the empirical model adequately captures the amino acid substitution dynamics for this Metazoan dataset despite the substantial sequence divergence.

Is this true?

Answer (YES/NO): NO